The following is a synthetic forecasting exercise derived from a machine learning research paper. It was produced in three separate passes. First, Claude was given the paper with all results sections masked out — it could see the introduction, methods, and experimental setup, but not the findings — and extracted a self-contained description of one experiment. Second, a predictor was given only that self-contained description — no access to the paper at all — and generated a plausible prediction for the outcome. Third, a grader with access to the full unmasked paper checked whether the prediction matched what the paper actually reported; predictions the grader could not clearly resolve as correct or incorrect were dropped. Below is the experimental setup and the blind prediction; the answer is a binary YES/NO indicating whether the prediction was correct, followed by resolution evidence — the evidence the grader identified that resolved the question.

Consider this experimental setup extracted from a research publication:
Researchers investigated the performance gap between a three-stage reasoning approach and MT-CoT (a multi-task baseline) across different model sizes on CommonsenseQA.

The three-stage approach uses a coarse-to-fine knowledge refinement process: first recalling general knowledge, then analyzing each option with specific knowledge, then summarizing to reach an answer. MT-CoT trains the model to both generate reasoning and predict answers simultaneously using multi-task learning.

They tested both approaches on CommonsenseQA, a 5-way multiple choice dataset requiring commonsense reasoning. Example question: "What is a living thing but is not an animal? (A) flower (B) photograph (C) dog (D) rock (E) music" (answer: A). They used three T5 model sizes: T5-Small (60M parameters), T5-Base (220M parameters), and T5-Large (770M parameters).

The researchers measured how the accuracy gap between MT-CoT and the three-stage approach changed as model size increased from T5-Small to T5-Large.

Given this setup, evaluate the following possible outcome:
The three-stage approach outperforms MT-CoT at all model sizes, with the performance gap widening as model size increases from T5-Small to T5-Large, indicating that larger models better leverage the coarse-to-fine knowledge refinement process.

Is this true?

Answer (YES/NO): NO